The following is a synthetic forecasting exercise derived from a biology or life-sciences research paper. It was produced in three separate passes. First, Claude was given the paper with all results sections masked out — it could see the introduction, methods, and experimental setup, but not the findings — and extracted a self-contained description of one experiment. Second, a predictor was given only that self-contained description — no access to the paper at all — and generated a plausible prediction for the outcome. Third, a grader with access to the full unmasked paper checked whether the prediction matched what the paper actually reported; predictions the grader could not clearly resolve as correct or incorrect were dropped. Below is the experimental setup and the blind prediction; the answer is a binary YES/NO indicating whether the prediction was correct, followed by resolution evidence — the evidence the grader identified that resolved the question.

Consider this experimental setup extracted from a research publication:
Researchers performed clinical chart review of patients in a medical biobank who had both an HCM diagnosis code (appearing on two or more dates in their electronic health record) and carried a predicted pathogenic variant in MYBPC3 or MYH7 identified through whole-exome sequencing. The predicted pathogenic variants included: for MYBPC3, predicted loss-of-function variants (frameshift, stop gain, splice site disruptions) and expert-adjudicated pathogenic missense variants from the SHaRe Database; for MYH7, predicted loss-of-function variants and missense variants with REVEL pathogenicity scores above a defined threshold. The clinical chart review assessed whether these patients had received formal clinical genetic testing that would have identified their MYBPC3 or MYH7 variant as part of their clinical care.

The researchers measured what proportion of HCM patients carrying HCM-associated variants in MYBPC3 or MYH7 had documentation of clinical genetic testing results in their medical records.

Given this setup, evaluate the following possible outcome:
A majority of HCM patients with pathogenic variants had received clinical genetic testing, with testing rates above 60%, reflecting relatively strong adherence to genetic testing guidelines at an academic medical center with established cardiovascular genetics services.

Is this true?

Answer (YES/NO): NO